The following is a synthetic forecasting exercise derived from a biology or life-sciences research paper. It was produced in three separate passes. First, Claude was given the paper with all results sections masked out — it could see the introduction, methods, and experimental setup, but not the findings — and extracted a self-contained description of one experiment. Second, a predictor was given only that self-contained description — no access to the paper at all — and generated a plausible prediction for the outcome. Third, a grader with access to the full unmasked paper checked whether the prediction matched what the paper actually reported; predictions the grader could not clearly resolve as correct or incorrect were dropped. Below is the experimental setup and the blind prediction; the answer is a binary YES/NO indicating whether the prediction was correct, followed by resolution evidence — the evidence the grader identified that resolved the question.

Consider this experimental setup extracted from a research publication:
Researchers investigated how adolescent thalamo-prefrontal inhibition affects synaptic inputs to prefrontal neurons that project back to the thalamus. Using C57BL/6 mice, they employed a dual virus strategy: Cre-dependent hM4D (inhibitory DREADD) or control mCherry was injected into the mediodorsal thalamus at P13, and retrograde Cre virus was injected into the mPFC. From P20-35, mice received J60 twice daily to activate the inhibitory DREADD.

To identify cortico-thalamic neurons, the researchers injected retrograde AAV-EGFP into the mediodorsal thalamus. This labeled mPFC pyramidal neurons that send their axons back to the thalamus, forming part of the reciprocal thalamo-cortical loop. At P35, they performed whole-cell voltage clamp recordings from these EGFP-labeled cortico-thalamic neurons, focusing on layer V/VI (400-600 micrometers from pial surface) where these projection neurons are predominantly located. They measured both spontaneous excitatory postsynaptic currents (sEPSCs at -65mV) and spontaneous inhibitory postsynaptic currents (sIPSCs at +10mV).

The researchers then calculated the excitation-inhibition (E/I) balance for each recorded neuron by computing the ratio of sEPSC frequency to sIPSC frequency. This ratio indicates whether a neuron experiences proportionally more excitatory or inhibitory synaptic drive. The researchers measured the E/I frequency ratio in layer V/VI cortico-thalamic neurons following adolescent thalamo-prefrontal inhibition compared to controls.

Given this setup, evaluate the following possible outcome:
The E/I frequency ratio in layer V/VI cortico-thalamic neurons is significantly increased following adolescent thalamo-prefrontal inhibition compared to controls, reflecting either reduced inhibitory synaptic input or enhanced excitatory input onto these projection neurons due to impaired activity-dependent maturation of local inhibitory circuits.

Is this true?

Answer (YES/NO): NO